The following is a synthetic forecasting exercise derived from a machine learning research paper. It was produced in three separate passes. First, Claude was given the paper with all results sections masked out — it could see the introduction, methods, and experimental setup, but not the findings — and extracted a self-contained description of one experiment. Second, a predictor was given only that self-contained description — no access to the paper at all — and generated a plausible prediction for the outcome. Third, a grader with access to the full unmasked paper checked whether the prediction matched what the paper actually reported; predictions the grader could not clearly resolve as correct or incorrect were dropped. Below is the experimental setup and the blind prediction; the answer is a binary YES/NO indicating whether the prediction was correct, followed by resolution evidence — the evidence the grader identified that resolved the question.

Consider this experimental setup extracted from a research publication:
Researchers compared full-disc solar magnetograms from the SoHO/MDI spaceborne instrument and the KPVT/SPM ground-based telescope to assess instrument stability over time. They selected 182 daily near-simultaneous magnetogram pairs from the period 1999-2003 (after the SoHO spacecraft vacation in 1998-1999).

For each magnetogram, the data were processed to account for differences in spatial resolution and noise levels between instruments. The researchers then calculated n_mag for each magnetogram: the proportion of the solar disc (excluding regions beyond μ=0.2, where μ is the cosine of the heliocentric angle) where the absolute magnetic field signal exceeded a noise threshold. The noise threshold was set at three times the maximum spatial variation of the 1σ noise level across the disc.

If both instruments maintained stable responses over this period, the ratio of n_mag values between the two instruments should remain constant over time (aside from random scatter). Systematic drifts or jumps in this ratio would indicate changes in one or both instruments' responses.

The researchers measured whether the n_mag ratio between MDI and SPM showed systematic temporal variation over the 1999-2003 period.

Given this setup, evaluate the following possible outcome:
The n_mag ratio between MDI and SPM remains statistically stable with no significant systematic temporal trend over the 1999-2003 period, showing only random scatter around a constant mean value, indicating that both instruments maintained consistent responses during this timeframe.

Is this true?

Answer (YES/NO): YES